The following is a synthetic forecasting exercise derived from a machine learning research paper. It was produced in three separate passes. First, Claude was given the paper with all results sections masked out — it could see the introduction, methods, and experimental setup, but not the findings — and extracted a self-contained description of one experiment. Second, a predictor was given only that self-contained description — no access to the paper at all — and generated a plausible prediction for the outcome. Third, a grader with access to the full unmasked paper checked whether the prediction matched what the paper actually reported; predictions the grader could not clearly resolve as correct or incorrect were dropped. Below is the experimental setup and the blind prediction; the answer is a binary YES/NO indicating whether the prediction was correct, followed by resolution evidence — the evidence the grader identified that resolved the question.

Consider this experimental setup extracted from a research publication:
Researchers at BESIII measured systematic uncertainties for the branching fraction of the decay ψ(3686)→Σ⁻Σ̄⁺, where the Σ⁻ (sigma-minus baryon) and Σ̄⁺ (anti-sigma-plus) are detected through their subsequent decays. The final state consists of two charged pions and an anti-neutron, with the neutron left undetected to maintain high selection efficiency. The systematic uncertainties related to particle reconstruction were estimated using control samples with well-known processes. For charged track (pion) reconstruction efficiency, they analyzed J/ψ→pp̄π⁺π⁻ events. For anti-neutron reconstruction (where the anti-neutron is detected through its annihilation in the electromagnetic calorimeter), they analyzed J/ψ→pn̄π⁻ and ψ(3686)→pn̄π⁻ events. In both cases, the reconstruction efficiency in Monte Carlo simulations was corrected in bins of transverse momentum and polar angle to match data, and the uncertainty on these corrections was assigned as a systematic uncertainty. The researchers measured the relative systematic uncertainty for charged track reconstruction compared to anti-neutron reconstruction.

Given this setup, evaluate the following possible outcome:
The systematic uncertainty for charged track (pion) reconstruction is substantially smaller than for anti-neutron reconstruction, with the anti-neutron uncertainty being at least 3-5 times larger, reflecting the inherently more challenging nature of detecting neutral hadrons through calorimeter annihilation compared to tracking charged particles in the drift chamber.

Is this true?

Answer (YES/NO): YES